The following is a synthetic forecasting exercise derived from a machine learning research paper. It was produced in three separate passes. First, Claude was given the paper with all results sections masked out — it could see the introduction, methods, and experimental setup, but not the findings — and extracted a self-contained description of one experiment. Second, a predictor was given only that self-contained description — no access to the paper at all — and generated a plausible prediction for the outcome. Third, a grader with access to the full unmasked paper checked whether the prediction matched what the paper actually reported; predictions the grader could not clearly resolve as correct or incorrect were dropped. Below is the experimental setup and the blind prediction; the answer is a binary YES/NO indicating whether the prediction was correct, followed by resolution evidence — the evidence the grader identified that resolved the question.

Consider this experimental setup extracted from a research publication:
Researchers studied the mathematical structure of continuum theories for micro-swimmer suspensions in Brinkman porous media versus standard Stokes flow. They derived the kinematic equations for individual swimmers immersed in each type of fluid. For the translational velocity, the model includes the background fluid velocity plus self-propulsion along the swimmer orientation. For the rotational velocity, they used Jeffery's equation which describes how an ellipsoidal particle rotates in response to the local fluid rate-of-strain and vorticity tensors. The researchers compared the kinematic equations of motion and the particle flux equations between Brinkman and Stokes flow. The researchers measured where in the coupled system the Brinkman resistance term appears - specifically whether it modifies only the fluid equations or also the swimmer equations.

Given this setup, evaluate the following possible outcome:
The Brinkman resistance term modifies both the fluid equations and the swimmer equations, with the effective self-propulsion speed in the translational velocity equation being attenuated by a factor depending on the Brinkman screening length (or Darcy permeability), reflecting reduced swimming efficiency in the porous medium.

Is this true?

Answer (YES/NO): NO